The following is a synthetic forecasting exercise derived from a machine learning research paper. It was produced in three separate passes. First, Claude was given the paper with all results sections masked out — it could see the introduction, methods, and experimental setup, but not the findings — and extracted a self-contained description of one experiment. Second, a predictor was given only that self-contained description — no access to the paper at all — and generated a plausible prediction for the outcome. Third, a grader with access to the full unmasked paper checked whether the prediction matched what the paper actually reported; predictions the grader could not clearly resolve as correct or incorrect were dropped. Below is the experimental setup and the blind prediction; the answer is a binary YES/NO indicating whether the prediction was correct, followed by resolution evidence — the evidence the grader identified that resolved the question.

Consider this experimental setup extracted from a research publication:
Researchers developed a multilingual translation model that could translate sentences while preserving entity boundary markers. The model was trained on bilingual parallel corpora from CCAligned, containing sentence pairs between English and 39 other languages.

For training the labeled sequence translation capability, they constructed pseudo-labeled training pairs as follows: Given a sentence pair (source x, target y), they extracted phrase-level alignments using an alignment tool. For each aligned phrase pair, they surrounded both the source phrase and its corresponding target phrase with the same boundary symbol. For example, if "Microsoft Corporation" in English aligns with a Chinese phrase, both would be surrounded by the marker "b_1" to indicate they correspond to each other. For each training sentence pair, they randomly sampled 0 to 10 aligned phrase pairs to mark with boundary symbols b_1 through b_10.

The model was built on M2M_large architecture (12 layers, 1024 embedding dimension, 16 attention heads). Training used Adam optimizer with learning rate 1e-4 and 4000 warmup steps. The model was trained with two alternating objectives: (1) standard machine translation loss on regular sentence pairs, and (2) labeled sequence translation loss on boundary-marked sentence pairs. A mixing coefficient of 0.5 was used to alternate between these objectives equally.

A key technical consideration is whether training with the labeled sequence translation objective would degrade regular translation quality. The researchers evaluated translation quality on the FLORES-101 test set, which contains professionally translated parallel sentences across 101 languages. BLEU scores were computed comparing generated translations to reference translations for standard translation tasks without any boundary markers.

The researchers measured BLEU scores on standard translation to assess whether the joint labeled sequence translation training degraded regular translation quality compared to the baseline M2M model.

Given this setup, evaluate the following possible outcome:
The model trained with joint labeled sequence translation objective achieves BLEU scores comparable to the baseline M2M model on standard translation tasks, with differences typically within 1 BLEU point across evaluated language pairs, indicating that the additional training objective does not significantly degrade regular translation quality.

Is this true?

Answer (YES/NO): NO